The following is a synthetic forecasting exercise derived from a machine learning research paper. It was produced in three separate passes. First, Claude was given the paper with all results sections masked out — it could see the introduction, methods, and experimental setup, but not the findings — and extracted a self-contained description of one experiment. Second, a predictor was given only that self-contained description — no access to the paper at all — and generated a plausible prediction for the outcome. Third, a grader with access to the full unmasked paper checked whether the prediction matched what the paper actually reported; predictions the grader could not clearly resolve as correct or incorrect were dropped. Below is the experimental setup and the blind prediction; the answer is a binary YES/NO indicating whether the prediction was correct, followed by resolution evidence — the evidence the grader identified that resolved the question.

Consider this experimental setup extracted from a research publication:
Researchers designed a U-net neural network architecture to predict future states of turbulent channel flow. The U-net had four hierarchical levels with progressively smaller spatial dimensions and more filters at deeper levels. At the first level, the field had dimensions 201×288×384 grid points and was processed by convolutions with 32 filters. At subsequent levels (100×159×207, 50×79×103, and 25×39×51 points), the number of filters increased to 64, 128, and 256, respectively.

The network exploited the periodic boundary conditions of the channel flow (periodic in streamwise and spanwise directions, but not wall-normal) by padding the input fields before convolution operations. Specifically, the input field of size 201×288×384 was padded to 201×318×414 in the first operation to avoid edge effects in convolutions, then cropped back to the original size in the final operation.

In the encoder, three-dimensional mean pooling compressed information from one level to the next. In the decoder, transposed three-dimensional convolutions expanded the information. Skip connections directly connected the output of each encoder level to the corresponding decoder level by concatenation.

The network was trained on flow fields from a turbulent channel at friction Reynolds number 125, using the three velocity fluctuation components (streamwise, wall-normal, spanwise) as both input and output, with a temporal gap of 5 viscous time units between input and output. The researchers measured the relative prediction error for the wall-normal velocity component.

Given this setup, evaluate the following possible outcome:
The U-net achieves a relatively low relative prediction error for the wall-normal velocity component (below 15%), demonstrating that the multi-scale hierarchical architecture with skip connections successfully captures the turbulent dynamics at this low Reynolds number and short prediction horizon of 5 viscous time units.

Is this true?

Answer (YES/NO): YES